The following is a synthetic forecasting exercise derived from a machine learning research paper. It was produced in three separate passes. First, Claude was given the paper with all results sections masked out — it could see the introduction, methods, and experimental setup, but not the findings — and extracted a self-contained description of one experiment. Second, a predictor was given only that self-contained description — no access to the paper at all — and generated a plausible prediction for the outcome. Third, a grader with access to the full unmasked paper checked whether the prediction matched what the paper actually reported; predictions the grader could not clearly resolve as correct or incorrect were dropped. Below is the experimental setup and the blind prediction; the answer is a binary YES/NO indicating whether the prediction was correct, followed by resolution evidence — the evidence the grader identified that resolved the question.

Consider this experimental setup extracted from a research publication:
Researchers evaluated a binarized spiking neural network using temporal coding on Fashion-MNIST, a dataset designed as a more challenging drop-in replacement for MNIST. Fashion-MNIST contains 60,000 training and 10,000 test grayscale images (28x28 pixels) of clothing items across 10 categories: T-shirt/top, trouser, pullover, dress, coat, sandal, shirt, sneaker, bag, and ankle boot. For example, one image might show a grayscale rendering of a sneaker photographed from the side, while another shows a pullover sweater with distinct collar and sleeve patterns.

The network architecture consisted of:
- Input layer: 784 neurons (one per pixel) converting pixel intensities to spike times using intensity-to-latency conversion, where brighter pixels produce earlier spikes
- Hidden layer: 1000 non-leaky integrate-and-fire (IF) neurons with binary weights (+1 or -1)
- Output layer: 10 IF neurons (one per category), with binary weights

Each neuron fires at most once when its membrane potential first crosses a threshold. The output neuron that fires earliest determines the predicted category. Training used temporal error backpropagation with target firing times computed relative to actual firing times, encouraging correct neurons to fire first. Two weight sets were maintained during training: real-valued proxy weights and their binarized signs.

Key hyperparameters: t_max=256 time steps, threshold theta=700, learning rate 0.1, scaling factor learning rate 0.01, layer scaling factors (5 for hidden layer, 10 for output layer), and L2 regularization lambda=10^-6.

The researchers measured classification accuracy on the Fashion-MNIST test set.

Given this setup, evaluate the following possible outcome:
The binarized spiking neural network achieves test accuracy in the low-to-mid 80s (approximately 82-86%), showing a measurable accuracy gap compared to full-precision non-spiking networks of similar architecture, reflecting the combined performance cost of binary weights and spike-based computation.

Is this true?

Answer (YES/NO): NO